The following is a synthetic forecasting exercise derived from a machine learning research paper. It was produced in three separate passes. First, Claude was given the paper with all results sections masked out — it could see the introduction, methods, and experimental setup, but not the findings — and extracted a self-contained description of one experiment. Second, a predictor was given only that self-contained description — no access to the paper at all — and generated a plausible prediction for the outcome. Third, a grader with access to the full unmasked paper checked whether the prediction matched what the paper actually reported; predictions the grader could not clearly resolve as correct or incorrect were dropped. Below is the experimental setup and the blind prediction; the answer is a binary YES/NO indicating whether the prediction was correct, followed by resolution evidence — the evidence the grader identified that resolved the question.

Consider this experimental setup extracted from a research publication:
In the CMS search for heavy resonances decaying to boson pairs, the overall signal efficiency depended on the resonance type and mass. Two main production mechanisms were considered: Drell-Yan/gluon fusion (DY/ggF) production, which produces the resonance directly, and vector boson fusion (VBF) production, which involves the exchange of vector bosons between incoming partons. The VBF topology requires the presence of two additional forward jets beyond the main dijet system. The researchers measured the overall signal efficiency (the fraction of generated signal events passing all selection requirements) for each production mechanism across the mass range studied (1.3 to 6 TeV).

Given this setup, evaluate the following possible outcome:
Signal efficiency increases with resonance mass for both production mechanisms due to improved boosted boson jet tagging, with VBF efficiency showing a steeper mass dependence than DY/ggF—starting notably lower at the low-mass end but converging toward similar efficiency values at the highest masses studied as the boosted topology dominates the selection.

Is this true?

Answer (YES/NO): NO